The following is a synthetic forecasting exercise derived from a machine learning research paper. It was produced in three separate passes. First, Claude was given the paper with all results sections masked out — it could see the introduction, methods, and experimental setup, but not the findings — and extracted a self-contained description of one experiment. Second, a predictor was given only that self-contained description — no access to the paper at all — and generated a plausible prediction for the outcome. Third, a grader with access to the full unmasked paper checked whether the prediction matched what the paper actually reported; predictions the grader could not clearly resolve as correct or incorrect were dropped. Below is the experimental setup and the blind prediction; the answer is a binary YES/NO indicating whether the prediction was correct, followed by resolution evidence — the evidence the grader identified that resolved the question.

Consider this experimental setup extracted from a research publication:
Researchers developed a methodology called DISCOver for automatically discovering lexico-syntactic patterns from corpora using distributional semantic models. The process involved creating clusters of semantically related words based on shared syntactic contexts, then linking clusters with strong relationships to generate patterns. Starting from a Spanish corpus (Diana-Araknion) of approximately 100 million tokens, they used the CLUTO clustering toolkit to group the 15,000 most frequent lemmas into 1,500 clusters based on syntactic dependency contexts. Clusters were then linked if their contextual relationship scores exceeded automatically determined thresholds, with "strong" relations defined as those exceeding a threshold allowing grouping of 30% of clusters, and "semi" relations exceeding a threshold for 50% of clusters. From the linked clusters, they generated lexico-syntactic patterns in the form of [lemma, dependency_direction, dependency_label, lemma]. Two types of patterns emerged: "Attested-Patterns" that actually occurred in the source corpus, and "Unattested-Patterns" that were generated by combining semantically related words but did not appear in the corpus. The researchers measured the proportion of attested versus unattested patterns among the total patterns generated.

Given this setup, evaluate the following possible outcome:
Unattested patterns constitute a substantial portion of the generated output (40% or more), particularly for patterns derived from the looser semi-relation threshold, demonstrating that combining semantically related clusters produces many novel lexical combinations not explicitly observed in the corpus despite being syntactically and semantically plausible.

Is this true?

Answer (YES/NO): YES